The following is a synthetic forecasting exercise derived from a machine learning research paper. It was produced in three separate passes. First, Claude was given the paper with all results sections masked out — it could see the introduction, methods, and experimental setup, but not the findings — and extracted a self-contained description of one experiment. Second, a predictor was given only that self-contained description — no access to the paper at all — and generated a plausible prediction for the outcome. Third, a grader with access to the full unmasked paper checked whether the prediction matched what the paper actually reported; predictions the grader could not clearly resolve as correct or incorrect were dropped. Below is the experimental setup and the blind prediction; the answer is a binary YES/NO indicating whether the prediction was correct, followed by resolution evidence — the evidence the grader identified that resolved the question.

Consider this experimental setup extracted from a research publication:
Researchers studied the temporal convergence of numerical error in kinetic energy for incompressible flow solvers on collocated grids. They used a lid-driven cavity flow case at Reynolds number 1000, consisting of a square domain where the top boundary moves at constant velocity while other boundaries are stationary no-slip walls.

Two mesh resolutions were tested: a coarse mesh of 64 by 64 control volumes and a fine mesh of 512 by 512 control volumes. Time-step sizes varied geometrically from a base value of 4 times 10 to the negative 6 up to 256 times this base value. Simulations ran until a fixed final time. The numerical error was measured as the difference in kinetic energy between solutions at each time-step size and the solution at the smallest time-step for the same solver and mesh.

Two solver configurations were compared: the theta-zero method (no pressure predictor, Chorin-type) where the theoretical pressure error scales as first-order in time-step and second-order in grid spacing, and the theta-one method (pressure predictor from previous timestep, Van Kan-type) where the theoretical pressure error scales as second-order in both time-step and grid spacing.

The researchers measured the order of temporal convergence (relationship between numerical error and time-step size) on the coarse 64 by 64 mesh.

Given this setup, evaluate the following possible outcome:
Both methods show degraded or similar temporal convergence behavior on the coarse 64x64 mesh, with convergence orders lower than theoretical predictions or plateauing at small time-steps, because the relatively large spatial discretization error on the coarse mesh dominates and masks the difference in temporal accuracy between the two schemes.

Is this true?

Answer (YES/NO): NO